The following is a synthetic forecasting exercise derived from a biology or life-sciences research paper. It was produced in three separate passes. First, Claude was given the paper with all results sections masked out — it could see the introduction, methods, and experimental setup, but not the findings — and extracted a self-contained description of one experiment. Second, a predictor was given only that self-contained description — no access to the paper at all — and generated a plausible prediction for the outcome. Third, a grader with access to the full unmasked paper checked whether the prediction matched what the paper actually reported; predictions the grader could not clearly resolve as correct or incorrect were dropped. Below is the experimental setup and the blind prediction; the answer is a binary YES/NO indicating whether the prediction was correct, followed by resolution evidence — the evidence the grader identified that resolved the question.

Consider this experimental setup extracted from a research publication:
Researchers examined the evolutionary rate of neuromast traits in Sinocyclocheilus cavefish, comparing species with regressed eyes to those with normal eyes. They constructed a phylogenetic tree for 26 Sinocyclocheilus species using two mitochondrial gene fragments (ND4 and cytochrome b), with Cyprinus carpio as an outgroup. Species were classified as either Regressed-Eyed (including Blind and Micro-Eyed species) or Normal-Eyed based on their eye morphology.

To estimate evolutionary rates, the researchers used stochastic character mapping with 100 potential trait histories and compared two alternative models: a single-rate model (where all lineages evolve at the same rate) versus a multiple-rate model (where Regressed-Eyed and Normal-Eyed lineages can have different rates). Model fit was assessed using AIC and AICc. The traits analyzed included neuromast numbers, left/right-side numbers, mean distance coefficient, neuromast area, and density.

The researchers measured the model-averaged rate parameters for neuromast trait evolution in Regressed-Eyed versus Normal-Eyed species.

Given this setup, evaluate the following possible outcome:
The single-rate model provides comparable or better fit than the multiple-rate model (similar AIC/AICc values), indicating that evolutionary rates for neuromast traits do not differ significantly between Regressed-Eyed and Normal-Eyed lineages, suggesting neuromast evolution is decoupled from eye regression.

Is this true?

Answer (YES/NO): NO